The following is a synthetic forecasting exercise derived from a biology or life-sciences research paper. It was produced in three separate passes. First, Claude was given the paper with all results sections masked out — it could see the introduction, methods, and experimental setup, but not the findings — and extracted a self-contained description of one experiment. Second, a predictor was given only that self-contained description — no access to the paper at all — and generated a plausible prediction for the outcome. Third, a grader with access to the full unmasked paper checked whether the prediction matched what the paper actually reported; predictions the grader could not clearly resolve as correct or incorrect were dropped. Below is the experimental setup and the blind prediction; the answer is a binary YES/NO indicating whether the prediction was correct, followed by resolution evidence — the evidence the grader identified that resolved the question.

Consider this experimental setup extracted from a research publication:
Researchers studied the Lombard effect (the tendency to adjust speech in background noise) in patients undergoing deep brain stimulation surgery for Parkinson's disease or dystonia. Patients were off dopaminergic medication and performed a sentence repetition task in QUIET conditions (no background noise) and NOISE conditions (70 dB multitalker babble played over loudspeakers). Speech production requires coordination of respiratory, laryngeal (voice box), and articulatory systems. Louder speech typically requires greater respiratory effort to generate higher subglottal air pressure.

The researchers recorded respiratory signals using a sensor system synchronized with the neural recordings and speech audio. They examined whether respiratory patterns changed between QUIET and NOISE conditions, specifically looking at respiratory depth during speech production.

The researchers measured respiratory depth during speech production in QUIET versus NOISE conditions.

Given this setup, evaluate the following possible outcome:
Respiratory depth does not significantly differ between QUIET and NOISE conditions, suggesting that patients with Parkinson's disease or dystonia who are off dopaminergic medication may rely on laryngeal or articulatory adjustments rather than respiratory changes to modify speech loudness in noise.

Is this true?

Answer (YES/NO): NO